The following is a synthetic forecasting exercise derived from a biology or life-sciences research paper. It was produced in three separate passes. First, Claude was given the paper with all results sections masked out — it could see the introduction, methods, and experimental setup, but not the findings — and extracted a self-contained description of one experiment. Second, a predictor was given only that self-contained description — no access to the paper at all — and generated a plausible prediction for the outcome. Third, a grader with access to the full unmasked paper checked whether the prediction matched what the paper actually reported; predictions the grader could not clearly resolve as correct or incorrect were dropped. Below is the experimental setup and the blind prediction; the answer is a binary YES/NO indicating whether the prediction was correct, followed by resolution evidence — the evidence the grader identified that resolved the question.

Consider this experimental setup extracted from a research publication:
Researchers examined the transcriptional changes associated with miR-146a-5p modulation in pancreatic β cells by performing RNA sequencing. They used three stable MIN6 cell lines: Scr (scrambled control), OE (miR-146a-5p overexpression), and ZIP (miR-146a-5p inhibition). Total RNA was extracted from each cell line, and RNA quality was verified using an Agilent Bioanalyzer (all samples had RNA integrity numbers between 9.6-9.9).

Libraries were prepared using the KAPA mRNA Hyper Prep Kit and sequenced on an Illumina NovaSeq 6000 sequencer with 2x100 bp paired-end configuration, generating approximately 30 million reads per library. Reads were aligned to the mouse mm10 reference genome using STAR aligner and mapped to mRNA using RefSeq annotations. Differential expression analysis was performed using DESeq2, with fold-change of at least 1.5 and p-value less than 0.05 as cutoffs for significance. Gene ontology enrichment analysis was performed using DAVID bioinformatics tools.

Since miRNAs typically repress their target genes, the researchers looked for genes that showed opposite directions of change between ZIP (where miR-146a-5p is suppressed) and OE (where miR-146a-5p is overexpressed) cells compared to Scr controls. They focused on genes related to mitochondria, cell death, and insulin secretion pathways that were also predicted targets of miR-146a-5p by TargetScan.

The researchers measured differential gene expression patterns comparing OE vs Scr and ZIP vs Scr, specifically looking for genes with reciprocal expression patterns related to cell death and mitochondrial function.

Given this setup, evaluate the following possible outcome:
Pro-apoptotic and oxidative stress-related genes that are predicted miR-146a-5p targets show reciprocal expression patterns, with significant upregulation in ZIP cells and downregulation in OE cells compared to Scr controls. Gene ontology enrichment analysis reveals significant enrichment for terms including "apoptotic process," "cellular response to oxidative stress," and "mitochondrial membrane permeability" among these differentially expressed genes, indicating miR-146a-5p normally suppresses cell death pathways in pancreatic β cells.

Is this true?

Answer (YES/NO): NO